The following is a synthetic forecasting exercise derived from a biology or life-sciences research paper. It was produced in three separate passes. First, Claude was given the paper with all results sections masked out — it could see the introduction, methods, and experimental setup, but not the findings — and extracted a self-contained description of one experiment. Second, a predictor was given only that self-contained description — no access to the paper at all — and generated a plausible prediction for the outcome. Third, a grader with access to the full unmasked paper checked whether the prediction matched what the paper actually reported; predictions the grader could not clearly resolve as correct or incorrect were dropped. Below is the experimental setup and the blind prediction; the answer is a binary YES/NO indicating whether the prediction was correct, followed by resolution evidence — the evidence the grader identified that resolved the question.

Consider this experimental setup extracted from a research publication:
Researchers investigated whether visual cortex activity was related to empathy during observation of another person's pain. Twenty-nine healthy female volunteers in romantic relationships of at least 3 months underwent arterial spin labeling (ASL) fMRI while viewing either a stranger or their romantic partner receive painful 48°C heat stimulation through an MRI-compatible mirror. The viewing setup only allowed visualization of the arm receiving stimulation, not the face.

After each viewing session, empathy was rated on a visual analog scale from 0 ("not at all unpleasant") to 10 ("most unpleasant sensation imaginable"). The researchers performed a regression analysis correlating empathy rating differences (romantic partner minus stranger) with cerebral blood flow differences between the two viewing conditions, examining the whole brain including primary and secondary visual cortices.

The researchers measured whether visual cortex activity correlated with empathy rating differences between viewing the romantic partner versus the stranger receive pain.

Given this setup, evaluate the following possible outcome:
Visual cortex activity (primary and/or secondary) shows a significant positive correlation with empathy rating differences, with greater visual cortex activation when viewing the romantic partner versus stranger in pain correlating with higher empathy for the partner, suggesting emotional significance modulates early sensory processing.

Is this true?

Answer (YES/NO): YES